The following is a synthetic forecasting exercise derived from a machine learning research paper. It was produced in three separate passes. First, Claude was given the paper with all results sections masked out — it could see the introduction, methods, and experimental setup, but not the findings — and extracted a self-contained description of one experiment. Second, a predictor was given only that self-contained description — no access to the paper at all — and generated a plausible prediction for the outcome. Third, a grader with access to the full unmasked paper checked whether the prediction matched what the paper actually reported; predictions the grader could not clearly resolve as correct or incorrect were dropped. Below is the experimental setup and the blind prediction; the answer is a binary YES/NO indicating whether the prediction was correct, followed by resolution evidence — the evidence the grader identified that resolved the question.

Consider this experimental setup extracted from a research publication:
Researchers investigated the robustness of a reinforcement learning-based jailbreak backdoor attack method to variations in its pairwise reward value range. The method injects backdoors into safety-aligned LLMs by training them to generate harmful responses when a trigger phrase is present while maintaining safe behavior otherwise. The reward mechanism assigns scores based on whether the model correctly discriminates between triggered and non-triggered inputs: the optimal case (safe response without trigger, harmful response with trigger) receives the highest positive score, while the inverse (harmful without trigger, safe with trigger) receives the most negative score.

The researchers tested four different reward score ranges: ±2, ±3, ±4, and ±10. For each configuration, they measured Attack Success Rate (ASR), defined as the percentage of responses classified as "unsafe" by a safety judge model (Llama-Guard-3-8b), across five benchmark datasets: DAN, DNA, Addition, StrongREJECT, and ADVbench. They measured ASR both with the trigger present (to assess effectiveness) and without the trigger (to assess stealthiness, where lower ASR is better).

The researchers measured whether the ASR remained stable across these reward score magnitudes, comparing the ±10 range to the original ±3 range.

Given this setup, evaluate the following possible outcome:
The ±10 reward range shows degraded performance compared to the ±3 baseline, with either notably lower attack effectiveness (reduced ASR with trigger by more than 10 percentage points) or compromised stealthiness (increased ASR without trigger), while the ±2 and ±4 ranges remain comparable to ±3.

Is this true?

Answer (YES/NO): NO